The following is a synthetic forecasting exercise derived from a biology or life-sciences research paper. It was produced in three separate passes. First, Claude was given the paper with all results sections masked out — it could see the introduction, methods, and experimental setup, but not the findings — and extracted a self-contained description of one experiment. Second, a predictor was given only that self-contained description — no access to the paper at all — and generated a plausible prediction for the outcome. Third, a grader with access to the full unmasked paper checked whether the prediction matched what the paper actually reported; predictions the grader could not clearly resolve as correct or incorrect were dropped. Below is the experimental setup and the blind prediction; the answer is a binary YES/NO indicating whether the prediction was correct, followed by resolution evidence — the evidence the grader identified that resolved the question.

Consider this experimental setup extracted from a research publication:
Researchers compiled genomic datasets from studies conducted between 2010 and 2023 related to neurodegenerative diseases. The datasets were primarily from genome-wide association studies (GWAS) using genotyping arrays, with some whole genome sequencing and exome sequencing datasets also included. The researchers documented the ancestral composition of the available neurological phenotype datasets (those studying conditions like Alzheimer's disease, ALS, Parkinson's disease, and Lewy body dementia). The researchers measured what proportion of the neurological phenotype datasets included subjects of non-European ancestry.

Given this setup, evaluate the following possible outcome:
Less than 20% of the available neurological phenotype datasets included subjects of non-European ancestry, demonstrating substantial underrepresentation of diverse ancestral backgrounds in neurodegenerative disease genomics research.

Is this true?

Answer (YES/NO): NO